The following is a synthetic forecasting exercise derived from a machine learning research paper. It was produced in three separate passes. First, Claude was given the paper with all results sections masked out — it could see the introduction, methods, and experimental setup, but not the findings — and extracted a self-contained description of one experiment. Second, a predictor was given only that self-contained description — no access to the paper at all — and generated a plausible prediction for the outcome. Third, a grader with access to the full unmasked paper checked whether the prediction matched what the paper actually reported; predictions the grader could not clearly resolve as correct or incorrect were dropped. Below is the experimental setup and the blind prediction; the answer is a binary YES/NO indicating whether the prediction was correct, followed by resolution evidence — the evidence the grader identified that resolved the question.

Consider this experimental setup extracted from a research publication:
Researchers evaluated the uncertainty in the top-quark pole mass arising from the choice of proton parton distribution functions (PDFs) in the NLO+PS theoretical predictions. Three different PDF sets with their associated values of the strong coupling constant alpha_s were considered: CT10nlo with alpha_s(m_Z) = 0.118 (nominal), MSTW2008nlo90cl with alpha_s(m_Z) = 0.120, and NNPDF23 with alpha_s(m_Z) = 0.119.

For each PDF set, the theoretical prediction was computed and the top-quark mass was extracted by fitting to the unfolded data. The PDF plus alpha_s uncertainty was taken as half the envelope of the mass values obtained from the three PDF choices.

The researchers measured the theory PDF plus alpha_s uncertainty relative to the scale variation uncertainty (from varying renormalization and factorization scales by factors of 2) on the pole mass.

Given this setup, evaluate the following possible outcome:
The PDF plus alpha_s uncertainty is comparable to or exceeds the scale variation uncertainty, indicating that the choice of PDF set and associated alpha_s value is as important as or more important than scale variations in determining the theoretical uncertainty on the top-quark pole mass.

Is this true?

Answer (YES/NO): NO